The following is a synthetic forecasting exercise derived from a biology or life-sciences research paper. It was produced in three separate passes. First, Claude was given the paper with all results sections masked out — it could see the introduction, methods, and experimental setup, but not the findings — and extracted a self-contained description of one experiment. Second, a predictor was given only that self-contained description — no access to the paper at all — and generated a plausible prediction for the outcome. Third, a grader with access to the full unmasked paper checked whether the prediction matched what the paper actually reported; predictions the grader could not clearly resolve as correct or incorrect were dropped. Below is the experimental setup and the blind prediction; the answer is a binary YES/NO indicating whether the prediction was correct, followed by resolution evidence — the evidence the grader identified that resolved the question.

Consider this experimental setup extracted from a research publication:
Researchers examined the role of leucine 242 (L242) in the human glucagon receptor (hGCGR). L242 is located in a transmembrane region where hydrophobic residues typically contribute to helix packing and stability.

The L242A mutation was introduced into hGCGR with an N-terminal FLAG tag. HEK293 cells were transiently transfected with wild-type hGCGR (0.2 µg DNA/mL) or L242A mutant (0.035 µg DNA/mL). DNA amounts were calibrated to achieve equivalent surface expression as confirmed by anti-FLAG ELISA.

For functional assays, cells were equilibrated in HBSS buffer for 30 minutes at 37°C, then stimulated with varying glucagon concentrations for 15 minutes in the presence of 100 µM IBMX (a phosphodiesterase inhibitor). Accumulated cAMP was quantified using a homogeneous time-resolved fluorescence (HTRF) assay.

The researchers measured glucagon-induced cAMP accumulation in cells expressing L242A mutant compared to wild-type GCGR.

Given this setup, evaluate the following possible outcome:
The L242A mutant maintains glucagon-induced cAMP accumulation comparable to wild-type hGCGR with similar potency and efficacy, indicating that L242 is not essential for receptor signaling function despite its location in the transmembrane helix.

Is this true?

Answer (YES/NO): NO